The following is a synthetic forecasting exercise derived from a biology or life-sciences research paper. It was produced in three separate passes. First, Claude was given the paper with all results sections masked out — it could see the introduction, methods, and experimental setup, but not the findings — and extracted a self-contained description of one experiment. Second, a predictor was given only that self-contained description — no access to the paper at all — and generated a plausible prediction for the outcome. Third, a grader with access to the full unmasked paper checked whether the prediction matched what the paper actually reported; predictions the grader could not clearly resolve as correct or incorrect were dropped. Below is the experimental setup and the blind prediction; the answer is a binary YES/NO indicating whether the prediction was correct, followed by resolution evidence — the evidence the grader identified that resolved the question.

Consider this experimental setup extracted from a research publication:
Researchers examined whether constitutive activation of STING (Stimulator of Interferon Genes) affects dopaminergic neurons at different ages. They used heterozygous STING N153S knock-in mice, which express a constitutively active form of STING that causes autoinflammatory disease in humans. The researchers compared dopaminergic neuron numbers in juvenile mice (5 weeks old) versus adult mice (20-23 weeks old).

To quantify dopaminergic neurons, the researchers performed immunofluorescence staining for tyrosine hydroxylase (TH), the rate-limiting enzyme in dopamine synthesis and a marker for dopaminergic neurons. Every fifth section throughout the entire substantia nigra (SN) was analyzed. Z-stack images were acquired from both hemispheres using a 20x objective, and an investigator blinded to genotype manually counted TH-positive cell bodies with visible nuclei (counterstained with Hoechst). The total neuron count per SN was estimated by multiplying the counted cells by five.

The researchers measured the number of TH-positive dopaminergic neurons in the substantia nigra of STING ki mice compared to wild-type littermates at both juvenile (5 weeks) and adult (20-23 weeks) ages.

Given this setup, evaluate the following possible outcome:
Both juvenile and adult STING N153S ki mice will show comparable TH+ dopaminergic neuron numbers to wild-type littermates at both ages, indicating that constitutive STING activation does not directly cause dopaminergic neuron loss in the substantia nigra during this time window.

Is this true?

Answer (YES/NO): NO